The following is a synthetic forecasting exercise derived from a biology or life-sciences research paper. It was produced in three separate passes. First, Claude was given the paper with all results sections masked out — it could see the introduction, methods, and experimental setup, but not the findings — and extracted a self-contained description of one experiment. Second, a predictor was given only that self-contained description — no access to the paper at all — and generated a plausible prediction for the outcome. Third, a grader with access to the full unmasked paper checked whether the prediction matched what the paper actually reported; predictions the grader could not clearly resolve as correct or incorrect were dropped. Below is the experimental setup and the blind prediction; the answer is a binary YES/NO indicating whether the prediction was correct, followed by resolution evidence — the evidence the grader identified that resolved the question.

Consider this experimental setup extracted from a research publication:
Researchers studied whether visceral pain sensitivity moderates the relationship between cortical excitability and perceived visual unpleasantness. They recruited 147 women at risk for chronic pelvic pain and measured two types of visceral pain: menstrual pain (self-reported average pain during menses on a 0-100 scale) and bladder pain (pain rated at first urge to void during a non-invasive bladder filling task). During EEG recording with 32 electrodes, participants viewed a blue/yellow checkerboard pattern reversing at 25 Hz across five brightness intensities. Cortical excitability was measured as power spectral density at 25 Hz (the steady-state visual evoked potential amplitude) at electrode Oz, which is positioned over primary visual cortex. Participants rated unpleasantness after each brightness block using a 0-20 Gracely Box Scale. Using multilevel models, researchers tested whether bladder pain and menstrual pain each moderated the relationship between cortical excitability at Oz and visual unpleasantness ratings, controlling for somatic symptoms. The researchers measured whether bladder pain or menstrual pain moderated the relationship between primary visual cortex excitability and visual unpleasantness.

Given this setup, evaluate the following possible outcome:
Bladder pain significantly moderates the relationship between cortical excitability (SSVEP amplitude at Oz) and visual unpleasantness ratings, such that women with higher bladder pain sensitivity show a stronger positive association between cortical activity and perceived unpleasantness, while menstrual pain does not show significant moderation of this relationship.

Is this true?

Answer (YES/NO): YES